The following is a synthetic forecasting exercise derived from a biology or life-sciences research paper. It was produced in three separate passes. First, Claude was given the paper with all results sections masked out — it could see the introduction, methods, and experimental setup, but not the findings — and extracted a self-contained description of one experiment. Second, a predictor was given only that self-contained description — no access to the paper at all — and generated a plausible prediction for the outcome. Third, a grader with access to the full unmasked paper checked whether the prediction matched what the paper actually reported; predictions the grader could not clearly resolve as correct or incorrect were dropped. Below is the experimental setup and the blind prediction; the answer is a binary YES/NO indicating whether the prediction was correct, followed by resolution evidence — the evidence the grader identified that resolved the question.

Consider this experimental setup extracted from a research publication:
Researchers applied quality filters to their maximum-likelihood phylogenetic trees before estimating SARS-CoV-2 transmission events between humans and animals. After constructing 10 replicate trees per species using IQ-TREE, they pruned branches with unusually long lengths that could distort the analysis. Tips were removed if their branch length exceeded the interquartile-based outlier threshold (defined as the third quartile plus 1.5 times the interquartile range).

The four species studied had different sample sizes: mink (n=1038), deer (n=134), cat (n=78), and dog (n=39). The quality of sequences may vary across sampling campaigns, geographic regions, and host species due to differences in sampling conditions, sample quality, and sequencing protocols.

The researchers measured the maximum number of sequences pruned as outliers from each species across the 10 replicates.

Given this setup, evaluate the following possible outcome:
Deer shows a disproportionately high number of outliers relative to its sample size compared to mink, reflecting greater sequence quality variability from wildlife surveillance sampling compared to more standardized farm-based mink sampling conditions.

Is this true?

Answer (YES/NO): YES